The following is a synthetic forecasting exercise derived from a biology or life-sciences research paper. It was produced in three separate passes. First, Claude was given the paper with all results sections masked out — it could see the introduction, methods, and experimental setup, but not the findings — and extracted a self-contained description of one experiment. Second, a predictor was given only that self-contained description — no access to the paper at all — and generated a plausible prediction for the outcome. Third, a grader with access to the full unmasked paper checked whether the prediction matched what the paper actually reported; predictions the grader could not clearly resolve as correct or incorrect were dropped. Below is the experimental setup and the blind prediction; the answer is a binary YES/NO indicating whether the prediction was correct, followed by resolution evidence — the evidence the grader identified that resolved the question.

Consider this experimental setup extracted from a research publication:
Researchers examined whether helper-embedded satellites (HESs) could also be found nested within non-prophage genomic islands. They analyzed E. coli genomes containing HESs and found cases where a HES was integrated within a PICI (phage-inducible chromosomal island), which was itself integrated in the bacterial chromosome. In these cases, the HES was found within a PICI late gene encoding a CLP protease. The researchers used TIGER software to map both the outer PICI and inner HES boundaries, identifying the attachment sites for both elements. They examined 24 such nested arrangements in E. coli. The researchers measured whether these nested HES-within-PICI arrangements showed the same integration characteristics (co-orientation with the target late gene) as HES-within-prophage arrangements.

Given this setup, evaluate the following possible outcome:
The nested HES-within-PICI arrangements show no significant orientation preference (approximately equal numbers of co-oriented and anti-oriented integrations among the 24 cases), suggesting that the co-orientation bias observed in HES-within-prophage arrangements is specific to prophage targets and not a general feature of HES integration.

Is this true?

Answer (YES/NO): NO